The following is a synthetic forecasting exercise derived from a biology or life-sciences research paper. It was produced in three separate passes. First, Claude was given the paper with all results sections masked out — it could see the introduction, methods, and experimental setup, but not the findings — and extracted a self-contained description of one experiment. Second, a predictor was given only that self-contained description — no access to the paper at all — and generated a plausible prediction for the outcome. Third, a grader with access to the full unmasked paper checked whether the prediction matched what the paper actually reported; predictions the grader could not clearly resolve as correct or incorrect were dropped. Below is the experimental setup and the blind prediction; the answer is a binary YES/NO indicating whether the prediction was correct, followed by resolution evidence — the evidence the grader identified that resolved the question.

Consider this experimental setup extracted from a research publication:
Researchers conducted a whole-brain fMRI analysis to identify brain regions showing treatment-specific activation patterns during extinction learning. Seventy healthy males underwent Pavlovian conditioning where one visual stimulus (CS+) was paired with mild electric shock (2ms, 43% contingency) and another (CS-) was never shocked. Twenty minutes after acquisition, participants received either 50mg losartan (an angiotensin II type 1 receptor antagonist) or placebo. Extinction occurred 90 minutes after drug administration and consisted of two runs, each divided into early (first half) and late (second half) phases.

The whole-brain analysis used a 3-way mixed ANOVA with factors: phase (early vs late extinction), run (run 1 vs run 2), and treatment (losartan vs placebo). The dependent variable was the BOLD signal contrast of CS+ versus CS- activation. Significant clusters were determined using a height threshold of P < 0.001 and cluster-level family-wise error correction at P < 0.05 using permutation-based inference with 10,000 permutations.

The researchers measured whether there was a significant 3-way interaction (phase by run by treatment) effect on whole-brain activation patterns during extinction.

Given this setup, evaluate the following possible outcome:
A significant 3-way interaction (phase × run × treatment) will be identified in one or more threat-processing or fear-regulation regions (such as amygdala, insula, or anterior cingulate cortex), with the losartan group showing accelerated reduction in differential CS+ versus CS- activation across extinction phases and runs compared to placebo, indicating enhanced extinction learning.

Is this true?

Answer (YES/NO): NO